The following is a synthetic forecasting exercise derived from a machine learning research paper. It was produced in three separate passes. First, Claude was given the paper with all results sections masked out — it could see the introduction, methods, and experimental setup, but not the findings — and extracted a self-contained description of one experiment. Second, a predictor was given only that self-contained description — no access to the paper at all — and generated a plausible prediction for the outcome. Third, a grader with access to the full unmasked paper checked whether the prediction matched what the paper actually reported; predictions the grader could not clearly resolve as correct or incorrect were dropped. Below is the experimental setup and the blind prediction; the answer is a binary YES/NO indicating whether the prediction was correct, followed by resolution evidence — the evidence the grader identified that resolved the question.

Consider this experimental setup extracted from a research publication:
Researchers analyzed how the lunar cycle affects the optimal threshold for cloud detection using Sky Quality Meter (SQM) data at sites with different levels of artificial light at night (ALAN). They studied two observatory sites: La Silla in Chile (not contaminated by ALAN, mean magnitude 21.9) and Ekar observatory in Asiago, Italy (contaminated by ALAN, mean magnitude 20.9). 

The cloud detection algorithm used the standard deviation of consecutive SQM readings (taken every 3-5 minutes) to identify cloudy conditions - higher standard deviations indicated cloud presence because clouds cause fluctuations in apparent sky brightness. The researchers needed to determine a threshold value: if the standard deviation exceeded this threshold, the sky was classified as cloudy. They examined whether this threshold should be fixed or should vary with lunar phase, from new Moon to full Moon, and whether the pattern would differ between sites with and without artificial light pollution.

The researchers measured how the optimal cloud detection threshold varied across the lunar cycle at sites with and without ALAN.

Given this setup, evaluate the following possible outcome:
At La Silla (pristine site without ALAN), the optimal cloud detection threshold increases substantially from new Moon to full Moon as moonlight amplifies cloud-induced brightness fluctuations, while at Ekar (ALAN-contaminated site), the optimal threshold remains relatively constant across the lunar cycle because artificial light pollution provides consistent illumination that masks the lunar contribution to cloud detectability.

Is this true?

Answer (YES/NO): NO